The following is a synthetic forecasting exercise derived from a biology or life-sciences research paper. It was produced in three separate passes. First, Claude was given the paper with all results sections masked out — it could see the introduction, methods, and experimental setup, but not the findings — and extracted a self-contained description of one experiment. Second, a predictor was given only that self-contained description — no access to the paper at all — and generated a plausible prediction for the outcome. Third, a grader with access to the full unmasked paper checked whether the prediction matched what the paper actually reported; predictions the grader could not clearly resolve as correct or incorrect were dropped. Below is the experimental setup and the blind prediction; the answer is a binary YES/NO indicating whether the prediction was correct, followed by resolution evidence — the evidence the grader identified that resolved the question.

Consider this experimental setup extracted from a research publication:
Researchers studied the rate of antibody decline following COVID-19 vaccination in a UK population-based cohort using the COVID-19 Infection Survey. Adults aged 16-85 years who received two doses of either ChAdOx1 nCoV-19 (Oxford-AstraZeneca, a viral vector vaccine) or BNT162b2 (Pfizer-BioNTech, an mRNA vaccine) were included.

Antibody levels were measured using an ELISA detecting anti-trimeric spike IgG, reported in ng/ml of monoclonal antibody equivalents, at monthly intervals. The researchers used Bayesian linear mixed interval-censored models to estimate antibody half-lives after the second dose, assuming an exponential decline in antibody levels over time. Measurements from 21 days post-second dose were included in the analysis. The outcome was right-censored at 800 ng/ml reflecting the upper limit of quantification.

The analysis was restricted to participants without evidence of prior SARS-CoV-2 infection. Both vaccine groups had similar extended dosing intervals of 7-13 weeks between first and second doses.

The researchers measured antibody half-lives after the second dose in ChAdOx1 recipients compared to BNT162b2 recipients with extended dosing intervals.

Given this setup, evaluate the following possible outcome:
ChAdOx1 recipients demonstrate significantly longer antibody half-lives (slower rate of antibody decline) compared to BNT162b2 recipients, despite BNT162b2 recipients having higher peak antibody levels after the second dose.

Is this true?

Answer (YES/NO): NO